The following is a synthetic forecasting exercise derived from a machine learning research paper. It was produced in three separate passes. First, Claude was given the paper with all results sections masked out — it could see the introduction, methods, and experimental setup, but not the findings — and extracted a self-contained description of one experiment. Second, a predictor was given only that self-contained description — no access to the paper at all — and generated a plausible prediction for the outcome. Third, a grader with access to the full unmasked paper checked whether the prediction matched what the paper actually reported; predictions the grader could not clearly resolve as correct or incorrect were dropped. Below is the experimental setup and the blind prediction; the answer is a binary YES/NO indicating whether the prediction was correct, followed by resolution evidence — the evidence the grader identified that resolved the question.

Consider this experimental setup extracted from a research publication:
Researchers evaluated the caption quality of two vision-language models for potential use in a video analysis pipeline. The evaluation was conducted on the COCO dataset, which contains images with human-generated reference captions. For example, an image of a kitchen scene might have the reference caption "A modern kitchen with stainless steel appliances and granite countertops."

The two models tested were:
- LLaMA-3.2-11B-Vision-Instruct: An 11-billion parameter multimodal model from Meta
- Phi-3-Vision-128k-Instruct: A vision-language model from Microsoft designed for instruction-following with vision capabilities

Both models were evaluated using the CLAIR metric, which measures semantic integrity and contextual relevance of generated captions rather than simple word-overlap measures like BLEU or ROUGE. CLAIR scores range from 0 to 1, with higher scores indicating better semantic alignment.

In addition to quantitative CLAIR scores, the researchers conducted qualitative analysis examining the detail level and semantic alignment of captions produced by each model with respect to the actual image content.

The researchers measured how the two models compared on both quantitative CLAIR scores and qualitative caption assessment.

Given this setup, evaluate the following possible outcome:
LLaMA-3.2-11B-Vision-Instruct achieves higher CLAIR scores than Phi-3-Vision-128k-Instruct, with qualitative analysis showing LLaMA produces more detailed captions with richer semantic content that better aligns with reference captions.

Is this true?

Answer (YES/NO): NO